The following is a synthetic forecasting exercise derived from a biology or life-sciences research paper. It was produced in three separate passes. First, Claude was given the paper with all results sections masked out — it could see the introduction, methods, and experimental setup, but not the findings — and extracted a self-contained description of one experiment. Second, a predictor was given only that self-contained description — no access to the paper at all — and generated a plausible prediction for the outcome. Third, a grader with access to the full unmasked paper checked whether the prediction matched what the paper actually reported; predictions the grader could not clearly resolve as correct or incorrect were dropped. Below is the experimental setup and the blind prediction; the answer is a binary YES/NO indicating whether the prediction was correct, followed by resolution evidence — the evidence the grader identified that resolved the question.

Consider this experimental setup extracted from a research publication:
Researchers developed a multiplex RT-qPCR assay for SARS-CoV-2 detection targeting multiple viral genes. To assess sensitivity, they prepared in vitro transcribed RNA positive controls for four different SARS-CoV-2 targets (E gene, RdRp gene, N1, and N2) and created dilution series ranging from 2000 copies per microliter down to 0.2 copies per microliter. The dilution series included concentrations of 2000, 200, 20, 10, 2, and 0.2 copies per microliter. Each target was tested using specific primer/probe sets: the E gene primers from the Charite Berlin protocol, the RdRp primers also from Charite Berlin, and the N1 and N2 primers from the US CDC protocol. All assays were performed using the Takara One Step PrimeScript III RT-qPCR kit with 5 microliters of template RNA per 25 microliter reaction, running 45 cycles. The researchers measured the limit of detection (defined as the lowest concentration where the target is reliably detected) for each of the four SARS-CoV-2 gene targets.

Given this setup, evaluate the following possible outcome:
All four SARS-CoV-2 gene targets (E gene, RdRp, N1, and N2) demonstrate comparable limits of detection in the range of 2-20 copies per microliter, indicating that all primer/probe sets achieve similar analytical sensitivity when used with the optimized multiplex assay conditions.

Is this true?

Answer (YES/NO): NO